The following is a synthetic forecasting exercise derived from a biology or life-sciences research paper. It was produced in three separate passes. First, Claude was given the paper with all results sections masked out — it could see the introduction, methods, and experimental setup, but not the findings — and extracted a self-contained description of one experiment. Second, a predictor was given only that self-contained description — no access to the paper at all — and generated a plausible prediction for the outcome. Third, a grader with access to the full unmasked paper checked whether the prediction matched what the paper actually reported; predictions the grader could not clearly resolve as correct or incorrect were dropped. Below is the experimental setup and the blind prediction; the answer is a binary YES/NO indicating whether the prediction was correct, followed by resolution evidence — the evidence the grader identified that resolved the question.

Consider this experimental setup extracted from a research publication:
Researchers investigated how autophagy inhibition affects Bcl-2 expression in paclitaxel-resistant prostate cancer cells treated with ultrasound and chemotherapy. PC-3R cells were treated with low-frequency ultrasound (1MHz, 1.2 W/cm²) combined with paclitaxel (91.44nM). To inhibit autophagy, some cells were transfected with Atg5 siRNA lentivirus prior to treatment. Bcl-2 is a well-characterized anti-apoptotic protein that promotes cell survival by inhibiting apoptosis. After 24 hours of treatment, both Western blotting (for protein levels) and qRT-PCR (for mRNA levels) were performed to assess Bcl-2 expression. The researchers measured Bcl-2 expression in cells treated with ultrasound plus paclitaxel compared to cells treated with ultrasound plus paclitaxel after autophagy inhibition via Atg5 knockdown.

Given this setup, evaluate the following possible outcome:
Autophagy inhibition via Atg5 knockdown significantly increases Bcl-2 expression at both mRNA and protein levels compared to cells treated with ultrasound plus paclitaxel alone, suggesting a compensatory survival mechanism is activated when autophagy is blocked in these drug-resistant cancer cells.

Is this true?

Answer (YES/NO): NO